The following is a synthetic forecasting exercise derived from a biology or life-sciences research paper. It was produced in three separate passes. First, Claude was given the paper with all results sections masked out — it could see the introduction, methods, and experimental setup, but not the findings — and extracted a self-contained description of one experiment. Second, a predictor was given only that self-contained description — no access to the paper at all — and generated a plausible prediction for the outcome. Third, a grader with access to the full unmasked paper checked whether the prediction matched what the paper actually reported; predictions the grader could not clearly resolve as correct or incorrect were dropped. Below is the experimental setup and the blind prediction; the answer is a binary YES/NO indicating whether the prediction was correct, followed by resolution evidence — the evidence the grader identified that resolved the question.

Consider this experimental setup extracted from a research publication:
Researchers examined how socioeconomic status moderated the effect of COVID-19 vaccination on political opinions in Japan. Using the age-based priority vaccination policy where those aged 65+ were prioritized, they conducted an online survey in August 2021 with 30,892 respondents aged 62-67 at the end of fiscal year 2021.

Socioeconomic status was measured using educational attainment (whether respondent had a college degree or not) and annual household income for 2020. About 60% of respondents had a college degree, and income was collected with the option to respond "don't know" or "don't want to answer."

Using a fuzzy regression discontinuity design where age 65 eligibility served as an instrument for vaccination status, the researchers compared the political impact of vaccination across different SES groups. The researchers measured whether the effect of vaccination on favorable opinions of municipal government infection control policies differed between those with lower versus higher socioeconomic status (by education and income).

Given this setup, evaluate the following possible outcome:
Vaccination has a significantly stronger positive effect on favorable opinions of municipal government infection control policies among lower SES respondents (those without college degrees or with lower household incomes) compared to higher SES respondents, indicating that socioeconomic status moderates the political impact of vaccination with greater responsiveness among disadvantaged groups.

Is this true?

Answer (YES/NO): YES